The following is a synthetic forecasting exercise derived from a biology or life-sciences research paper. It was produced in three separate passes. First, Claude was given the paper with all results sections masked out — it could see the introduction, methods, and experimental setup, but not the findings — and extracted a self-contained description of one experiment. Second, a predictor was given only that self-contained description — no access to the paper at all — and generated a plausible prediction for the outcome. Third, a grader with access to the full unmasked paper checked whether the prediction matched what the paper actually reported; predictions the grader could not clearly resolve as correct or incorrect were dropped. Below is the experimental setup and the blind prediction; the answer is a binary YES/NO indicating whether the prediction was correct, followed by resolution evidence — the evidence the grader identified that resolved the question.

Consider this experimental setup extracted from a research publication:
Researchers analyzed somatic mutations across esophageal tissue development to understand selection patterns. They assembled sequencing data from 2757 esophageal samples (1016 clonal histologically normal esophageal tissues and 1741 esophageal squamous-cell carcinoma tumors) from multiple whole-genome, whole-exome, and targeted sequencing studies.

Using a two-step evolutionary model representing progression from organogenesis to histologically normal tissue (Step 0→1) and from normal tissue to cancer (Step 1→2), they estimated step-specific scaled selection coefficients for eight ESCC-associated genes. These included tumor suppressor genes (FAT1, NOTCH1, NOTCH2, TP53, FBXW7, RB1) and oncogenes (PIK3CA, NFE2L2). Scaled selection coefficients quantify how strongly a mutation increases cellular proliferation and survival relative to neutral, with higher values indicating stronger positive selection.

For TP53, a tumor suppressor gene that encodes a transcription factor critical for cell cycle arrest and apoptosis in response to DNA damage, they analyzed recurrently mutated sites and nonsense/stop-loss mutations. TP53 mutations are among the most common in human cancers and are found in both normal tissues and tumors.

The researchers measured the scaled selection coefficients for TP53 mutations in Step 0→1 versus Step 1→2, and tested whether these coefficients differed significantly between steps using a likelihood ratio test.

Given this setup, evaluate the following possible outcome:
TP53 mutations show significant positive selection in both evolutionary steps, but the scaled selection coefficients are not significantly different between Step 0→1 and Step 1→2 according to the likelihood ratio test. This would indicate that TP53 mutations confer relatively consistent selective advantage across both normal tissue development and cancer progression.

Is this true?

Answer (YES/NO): NO